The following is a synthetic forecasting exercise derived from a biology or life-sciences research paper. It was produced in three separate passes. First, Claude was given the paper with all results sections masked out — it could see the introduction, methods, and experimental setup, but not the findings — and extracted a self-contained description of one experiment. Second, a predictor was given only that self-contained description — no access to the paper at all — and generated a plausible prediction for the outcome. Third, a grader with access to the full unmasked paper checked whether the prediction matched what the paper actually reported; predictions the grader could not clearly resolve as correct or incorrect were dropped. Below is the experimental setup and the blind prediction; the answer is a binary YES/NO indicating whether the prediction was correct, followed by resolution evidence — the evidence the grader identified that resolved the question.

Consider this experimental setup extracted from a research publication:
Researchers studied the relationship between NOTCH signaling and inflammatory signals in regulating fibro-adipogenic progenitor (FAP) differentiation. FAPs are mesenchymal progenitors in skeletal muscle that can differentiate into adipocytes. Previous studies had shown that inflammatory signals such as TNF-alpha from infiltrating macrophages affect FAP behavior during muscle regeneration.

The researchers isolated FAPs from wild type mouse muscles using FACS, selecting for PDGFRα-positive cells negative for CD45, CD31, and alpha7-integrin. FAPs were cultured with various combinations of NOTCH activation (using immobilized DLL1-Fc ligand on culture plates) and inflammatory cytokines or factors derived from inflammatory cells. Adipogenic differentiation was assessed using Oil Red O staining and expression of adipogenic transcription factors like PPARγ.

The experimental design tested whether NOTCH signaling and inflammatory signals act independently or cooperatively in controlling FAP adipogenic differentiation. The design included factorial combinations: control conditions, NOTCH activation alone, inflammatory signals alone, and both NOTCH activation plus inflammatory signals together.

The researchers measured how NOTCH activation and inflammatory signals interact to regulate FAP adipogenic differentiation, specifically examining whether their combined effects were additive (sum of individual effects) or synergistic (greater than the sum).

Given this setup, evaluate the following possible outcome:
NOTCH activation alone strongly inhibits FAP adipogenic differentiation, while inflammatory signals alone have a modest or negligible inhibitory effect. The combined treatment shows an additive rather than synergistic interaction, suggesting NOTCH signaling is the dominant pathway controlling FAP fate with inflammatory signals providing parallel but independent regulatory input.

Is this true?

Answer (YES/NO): NO